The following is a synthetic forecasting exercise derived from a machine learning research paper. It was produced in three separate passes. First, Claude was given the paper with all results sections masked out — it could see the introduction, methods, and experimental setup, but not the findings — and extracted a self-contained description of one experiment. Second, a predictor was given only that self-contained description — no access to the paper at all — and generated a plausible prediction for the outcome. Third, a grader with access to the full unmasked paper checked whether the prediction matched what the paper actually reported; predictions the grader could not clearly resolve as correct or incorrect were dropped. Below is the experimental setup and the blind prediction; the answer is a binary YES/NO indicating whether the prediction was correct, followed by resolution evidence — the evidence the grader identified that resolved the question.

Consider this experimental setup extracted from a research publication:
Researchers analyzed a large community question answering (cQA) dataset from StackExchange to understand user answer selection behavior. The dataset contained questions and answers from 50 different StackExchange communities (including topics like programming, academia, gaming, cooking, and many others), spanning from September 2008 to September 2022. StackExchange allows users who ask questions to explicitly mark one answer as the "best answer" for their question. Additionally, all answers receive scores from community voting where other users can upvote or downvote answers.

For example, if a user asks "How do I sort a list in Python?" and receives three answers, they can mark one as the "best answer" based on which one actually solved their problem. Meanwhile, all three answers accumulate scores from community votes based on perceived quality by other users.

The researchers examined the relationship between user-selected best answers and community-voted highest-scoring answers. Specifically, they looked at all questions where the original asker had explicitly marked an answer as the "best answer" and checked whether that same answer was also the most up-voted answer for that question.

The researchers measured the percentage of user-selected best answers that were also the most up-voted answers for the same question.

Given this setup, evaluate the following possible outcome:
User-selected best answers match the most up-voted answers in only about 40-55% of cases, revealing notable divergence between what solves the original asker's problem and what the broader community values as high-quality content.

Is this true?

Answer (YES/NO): NO